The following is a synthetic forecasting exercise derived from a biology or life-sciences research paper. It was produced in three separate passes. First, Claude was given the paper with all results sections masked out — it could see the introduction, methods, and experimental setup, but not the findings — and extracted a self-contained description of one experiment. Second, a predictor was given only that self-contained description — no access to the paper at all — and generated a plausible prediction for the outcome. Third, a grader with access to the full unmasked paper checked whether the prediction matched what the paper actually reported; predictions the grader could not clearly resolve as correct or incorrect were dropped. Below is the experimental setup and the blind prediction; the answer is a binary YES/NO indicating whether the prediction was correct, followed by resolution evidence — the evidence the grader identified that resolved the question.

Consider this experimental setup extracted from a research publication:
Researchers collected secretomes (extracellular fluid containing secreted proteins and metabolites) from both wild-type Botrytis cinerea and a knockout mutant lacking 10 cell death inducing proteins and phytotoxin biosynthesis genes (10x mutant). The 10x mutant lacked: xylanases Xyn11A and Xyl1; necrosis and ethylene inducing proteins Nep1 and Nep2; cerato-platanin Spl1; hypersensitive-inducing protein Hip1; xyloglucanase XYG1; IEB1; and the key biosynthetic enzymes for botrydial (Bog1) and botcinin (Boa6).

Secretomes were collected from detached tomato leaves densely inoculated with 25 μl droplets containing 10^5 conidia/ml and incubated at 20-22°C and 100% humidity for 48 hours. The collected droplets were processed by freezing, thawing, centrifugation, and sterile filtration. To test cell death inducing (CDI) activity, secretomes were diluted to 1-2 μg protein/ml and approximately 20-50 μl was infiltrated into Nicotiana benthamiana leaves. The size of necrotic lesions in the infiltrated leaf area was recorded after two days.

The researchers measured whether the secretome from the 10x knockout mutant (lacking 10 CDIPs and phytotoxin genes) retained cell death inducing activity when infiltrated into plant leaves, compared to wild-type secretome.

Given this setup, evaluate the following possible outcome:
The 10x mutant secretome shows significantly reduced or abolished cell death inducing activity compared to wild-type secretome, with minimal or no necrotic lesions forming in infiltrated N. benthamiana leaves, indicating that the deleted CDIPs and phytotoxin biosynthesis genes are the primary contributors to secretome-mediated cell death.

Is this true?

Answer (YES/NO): NO